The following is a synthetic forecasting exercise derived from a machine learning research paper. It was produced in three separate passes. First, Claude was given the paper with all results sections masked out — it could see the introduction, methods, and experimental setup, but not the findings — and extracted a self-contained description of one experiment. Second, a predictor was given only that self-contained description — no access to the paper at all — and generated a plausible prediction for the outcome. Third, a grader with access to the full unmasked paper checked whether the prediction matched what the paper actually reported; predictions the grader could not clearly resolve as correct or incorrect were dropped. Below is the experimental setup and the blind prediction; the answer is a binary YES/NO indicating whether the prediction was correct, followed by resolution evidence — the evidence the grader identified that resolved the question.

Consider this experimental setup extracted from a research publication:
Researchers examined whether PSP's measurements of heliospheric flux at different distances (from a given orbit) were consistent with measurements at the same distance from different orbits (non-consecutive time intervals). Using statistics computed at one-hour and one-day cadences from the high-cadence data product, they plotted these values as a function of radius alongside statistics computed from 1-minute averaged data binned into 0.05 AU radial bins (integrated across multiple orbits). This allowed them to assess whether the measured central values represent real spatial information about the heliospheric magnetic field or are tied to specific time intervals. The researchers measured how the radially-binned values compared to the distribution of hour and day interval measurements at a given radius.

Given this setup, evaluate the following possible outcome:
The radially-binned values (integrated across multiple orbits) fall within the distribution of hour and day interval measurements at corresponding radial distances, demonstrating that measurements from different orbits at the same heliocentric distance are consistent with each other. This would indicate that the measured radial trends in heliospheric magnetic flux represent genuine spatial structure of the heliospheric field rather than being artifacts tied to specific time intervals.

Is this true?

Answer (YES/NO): YES